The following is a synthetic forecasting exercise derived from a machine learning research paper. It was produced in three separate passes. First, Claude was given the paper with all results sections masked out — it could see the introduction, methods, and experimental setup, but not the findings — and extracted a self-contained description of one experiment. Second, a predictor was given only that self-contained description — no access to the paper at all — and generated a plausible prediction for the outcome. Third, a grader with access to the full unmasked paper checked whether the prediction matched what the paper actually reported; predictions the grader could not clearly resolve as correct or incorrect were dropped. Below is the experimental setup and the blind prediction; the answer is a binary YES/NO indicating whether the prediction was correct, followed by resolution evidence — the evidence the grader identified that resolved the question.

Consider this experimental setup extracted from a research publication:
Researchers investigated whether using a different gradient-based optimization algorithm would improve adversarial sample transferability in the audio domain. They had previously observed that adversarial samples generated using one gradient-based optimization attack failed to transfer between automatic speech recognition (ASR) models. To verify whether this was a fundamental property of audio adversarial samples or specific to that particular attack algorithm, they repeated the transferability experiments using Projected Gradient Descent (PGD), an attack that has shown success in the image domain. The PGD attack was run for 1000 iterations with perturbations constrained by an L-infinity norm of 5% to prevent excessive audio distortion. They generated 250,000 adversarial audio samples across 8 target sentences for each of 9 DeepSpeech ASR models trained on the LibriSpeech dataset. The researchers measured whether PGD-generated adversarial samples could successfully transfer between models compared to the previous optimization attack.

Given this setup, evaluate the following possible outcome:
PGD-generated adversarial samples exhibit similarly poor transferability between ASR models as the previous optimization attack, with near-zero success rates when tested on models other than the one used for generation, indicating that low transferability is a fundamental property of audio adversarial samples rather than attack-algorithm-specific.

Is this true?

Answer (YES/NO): YES